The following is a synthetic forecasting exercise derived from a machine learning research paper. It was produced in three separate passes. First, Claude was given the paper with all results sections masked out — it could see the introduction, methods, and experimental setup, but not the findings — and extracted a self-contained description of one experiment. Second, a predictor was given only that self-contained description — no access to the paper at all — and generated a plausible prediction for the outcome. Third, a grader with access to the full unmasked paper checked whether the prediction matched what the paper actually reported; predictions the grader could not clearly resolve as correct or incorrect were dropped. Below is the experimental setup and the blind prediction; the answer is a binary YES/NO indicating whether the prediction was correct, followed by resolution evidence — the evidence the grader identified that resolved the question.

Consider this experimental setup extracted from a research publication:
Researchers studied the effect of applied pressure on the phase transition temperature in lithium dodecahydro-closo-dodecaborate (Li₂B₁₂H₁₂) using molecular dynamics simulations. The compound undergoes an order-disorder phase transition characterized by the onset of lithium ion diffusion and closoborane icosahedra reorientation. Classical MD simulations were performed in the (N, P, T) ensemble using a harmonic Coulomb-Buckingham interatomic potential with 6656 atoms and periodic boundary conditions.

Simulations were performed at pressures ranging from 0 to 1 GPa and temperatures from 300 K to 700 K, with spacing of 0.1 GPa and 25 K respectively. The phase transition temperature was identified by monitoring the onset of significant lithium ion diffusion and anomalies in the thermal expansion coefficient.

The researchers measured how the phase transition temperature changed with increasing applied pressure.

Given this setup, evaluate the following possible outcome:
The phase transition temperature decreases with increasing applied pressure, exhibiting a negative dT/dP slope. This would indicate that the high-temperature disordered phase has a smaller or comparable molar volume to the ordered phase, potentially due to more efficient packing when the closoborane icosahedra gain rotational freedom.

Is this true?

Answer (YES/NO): NO